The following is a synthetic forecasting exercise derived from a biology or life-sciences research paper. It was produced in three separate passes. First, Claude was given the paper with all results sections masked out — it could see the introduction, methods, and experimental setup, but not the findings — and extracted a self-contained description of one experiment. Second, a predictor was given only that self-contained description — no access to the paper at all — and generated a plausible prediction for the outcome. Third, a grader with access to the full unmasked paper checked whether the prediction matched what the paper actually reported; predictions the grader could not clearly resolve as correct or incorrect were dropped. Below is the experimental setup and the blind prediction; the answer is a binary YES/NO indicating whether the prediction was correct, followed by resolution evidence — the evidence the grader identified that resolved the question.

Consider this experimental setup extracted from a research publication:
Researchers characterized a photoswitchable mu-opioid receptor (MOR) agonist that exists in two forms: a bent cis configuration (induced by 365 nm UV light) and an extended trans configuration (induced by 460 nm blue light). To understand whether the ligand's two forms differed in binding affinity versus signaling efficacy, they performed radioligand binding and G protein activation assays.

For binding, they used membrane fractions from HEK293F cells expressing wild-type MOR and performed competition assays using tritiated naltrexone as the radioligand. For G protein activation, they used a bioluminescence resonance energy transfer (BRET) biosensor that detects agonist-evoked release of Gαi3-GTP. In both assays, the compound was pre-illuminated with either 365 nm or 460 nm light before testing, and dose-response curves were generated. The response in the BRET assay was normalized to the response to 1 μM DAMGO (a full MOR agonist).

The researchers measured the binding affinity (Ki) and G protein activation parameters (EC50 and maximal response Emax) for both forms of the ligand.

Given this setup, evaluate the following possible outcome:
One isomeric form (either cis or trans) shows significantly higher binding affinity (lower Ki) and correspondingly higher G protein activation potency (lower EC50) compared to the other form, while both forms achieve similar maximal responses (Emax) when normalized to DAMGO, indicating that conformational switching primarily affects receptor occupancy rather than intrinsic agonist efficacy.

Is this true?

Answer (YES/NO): NO